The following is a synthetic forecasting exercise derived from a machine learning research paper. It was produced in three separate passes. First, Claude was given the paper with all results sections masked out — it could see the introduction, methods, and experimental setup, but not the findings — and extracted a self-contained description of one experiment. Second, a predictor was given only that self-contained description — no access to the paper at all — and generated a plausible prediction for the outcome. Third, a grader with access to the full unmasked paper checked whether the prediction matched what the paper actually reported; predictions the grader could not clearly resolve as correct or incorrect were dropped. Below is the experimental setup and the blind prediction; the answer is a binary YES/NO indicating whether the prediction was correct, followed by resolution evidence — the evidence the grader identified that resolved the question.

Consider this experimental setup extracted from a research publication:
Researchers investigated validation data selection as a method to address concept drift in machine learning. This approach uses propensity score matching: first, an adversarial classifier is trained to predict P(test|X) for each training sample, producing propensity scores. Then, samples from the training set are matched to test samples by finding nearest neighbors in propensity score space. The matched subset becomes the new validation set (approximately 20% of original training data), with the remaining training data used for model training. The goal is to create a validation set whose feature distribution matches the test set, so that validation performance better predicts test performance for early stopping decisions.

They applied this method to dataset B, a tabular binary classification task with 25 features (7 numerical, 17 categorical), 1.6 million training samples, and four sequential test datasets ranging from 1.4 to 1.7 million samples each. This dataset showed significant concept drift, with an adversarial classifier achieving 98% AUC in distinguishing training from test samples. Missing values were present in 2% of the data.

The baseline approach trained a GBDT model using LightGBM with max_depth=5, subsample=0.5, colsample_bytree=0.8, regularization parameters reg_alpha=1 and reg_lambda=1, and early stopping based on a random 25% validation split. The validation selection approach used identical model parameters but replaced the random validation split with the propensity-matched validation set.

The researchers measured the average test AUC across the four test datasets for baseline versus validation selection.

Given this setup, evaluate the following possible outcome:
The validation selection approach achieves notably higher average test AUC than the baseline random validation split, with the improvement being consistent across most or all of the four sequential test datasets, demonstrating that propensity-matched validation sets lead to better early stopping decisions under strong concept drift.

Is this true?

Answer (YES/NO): NO